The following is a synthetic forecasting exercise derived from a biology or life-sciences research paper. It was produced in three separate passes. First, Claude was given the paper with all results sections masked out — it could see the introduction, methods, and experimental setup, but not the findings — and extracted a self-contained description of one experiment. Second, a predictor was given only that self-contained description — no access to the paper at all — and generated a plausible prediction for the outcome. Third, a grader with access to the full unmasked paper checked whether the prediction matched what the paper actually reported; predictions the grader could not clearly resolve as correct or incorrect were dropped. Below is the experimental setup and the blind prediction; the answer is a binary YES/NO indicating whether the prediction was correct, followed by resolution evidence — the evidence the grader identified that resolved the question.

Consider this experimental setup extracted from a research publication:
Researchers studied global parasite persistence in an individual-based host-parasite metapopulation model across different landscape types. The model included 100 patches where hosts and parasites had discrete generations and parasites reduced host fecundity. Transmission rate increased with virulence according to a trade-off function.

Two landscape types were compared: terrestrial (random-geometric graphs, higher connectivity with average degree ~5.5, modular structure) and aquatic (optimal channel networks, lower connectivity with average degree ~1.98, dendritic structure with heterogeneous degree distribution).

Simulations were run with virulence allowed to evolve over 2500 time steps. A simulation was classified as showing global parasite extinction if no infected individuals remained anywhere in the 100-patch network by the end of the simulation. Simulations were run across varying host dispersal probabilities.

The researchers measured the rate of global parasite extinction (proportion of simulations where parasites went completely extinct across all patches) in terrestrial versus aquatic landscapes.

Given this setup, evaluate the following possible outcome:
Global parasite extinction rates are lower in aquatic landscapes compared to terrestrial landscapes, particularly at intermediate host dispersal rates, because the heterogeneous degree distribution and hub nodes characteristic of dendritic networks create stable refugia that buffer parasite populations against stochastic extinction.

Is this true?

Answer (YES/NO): NO